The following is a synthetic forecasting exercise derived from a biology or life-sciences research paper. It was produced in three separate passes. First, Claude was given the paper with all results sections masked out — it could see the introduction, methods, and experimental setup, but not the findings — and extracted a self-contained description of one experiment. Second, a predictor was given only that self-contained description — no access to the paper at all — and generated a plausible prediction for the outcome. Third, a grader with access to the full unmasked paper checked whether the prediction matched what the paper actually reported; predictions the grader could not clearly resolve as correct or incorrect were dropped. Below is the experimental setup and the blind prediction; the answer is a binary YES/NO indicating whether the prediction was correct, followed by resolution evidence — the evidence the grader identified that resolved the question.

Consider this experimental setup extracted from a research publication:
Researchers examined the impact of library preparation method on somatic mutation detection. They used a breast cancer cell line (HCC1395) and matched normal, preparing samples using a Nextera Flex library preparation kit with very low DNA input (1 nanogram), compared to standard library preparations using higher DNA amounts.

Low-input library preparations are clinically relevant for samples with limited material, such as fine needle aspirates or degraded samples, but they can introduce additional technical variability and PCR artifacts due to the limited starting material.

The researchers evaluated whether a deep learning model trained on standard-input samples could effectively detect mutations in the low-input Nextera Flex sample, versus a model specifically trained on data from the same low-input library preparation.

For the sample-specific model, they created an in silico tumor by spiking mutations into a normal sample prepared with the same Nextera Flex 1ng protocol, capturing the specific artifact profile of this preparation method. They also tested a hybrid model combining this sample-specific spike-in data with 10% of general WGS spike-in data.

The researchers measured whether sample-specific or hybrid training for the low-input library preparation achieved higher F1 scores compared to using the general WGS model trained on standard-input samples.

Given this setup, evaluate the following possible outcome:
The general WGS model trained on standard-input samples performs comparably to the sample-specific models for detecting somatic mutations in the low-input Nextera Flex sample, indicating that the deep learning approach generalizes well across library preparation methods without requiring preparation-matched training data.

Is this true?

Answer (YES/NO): NO